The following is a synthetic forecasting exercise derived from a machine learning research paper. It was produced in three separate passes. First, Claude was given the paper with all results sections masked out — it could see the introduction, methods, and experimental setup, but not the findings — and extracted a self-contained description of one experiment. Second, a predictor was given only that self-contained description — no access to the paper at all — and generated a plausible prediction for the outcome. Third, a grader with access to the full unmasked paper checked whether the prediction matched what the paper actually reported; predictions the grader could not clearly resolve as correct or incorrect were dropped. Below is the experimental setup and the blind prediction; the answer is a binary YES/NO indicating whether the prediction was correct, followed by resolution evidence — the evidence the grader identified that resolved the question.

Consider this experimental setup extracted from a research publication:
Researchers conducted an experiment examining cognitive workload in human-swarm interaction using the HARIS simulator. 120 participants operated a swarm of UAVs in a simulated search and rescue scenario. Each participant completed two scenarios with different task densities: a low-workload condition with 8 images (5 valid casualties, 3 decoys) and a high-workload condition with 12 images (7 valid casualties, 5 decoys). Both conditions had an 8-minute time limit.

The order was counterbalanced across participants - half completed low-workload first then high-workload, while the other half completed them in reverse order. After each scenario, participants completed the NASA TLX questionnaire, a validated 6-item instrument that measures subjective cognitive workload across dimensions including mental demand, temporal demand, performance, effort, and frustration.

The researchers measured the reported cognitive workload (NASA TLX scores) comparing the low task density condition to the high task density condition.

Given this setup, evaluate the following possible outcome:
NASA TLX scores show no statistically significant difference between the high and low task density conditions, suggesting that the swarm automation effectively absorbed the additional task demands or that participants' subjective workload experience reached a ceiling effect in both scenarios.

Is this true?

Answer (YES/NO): YES